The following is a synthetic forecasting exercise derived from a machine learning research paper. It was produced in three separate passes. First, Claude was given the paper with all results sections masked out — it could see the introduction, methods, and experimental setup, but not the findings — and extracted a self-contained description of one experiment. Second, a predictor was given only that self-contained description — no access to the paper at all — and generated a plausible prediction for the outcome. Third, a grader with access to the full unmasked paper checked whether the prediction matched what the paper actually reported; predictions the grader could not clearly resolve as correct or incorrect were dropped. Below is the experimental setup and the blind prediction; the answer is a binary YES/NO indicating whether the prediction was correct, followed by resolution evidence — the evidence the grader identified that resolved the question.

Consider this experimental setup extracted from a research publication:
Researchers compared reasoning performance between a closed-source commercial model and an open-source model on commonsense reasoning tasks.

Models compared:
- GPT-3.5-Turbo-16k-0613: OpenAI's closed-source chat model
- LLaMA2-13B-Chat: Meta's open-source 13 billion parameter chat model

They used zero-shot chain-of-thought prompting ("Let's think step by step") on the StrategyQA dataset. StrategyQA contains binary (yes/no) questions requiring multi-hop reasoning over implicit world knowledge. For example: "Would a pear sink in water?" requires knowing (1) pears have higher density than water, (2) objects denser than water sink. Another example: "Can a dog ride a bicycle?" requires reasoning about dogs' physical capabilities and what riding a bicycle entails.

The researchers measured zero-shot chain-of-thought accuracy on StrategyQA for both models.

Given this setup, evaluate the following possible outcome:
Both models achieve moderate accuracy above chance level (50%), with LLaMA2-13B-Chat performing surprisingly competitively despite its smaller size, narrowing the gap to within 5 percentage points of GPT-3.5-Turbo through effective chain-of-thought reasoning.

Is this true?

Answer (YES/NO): NO